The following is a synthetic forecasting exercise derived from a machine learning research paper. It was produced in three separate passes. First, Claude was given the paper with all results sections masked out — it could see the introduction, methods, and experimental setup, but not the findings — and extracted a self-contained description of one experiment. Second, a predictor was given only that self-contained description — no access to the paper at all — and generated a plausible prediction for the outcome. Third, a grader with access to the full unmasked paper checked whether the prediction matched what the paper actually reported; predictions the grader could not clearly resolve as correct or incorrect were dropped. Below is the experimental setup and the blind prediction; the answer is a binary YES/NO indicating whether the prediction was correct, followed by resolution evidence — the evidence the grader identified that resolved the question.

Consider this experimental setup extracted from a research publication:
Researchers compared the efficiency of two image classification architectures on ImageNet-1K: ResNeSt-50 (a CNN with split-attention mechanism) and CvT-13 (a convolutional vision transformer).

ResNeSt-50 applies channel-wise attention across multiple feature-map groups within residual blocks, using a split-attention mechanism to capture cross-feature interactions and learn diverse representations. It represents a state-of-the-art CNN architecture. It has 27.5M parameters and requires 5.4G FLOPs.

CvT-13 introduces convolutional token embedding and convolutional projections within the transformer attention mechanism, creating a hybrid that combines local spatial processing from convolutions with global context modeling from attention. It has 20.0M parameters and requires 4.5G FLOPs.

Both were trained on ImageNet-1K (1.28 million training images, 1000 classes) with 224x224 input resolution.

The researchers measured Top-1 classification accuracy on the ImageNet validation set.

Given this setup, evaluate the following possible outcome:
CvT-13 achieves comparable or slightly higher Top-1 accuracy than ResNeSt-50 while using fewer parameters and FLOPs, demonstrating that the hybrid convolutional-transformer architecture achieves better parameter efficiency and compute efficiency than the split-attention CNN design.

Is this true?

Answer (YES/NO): YES